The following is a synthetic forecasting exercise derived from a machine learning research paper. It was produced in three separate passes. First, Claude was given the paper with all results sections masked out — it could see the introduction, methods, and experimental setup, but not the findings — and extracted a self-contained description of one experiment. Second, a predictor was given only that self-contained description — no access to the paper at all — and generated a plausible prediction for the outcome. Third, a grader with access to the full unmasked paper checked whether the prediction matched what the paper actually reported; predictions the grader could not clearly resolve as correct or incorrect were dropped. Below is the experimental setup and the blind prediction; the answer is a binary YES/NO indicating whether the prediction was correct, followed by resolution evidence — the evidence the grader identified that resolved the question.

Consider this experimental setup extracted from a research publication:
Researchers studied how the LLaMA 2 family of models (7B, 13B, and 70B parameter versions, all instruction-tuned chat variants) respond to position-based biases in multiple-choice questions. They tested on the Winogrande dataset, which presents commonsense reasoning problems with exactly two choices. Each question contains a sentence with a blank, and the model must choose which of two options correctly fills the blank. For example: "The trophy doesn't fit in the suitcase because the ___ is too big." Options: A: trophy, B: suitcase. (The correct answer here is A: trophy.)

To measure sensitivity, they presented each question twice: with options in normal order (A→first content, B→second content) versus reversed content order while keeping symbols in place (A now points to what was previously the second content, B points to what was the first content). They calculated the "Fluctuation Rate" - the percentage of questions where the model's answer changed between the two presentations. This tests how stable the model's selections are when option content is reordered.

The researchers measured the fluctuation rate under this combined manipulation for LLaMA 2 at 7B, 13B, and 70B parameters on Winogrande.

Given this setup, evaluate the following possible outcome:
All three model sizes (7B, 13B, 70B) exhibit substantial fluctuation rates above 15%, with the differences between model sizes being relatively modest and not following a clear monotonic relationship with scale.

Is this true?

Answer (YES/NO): YES